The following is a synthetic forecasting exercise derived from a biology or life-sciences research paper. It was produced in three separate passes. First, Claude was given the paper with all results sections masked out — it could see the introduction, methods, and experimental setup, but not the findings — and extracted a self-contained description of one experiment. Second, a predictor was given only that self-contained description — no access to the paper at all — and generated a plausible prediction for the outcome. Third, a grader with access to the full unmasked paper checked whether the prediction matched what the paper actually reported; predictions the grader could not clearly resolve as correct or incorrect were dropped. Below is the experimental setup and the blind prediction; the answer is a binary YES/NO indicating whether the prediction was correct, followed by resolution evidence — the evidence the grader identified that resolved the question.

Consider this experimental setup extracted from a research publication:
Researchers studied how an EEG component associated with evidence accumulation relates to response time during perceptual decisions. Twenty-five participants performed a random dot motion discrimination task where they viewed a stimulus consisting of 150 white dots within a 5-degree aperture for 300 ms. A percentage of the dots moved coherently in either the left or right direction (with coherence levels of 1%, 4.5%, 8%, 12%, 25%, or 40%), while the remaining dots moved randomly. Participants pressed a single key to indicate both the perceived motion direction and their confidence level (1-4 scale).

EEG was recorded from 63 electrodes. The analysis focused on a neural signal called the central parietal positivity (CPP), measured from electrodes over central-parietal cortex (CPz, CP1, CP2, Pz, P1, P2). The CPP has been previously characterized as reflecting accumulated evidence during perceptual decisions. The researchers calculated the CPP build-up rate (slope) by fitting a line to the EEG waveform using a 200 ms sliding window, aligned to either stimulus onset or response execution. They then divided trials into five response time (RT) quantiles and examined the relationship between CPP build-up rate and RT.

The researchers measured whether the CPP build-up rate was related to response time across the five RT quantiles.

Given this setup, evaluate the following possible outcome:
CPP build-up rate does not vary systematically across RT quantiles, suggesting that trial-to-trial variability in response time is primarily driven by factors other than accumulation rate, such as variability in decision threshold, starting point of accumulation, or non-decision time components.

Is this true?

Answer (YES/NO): NO